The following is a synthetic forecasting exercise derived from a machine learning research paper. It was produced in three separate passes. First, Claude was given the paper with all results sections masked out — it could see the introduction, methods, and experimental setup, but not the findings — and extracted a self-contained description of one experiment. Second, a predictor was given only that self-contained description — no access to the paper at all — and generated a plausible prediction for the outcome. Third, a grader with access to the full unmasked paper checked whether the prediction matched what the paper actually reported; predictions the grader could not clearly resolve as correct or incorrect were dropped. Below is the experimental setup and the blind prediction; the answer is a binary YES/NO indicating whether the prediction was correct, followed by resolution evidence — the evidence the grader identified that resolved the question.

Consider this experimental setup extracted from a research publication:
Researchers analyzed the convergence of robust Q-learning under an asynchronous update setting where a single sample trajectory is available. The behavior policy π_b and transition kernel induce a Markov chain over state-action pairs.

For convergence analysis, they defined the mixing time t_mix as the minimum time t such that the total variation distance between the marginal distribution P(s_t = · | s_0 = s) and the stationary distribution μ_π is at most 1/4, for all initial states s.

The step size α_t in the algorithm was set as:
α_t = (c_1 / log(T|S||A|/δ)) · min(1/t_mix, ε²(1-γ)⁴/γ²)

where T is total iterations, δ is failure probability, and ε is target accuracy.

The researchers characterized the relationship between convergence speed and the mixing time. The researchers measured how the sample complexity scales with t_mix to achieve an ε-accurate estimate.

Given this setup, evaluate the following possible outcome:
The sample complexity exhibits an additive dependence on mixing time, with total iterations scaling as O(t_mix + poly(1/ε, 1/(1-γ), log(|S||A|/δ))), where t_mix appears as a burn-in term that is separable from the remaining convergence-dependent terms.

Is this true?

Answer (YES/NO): YES